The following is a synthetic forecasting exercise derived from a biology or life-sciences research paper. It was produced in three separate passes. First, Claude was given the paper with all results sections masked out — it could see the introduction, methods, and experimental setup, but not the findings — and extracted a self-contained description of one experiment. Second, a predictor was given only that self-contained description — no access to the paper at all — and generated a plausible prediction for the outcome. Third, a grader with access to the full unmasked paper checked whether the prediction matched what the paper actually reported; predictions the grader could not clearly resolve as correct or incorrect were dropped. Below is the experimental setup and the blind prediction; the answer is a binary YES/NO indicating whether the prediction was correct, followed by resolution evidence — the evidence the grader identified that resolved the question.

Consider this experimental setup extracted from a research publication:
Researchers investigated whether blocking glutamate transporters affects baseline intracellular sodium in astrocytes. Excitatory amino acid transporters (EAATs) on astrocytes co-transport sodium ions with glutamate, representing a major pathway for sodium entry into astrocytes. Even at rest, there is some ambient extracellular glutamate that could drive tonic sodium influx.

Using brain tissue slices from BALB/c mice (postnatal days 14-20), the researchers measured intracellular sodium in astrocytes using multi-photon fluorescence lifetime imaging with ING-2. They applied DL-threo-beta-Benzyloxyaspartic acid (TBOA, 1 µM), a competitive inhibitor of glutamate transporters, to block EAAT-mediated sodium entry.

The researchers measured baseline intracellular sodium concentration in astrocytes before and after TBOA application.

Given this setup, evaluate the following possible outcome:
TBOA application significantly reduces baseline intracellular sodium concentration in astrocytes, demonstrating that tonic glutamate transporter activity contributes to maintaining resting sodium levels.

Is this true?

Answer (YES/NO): YES